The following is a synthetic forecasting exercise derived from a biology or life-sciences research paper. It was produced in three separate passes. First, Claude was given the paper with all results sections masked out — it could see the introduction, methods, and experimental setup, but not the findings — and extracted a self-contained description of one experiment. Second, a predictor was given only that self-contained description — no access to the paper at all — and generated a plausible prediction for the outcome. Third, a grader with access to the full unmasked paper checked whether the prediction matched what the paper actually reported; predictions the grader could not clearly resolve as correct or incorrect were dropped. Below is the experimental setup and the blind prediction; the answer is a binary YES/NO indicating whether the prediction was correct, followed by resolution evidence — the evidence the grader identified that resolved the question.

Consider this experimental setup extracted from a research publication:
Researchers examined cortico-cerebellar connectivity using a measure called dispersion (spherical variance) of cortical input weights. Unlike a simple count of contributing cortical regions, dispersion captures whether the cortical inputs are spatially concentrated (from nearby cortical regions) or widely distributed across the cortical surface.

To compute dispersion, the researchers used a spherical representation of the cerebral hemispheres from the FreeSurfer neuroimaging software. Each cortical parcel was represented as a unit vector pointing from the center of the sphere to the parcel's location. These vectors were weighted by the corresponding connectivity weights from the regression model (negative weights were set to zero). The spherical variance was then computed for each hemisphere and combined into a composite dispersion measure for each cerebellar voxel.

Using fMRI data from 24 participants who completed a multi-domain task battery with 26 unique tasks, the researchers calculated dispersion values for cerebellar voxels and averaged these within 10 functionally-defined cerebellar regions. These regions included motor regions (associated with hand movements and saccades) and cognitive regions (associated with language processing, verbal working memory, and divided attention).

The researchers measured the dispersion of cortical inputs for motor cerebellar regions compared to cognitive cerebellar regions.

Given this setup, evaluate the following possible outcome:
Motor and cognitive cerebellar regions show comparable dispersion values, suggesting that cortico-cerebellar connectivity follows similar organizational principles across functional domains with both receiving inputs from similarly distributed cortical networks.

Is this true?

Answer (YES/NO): NO